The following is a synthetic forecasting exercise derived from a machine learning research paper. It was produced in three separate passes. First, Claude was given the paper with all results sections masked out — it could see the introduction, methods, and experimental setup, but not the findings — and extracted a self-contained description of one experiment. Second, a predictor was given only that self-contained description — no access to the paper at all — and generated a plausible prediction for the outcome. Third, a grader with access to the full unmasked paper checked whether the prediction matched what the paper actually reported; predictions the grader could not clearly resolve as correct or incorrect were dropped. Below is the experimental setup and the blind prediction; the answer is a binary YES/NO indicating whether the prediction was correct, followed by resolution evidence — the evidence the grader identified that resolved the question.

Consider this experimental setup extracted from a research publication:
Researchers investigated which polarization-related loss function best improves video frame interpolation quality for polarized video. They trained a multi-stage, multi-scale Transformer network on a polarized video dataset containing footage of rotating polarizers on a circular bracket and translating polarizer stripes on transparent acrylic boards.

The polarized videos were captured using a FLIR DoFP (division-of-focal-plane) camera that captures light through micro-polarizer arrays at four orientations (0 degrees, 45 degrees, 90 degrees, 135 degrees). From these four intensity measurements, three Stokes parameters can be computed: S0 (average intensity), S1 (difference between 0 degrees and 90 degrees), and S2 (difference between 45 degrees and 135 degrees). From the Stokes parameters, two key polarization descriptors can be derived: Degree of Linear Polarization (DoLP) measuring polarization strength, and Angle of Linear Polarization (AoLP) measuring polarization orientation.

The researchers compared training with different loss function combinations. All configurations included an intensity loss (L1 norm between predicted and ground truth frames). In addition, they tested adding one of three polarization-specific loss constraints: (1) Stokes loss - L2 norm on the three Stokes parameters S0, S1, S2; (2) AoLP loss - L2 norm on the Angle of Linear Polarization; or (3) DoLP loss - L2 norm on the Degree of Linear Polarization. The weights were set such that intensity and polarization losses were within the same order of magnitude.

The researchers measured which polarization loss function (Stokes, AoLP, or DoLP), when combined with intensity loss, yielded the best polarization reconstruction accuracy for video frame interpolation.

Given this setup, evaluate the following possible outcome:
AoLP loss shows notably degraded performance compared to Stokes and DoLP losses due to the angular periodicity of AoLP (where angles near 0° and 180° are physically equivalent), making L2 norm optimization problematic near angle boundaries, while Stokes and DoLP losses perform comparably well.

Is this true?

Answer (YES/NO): NO